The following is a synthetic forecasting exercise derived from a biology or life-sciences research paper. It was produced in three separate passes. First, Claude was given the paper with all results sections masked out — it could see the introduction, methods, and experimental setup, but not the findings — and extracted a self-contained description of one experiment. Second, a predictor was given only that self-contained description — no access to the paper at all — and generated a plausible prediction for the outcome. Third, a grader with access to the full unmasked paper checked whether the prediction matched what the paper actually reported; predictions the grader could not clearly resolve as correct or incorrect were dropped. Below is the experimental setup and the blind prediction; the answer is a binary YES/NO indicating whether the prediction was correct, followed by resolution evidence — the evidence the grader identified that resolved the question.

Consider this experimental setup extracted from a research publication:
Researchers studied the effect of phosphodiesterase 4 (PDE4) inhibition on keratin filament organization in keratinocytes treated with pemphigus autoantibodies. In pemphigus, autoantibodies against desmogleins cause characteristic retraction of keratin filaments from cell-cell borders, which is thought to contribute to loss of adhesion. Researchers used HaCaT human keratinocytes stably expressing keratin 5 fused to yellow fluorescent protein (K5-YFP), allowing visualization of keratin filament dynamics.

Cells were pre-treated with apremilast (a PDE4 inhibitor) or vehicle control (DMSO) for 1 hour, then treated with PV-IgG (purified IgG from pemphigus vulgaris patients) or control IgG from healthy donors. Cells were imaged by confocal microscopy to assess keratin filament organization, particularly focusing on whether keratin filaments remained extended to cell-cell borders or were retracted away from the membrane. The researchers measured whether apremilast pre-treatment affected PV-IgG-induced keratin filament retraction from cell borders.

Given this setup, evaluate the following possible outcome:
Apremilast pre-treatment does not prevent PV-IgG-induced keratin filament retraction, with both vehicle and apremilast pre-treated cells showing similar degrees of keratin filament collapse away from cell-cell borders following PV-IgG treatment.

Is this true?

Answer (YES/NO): NO